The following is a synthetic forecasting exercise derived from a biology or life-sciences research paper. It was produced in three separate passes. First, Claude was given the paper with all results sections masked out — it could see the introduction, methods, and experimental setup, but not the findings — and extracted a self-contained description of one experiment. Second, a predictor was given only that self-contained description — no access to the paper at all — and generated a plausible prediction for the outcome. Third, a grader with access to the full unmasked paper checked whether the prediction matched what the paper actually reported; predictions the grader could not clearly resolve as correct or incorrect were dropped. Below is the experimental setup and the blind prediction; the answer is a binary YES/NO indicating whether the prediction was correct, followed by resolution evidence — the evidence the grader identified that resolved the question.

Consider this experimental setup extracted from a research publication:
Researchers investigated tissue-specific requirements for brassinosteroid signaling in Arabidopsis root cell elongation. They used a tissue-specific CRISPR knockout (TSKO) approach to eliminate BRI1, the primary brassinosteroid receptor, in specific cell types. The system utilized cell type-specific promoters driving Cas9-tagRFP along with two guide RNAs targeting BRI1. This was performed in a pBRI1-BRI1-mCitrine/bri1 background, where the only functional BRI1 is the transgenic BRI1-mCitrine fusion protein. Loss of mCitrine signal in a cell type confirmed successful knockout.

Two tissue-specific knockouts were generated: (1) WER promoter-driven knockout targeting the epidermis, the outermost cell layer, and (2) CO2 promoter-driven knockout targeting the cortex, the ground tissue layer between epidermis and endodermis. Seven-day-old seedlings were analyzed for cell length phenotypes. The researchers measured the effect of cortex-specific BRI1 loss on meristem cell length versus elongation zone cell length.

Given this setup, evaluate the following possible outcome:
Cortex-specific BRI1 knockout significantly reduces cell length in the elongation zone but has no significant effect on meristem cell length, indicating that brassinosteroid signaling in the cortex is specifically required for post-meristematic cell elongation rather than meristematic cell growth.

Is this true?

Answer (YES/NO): YES